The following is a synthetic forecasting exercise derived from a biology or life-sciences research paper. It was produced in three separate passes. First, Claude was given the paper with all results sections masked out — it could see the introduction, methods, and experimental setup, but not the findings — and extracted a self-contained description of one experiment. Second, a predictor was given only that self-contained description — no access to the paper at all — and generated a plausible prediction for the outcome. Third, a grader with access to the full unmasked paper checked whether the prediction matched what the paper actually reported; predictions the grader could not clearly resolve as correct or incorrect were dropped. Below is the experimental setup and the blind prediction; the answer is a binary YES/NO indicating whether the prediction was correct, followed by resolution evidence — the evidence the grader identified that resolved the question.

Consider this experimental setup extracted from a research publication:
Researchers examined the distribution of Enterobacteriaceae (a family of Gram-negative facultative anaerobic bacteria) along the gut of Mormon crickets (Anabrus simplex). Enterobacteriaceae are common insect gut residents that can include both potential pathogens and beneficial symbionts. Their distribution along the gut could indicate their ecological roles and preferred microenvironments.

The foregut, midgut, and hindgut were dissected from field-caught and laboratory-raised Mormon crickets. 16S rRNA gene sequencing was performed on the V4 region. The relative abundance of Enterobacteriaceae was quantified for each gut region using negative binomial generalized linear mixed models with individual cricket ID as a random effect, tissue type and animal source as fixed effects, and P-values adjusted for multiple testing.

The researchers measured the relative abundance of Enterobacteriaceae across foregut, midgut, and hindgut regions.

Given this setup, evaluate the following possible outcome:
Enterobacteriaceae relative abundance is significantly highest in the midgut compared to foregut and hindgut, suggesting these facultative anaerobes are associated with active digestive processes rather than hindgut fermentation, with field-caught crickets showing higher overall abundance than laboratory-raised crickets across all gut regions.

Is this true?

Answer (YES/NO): NO